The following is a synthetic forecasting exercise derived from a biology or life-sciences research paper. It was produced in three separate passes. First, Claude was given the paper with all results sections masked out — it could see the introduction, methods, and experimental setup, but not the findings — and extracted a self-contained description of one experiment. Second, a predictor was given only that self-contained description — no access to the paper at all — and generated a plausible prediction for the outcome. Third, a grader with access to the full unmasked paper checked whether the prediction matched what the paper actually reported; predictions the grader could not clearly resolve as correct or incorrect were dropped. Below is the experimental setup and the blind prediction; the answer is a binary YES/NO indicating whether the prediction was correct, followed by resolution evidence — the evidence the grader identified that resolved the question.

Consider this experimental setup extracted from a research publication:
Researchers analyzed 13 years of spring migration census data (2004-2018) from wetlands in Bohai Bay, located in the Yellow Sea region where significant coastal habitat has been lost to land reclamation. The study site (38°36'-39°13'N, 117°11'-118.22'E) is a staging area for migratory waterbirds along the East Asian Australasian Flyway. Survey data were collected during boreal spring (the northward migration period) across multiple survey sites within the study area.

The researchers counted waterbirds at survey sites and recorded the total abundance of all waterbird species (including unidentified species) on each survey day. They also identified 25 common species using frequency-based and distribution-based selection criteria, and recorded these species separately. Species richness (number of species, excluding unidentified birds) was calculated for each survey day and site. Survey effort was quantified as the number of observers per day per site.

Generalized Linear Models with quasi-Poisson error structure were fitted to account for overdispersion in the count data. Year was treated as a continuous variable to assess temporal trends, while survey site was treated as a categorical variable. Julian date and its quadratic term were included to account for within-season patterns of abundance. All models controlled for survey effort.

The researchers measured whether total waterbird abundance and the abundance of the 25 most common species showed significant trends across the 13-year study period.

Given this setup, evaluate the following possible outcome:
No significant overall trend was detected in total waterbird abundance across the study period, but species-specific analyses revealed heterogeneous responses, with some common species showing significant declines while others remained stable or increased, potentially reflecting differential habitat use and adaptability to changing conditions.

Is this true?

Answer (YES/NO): NO